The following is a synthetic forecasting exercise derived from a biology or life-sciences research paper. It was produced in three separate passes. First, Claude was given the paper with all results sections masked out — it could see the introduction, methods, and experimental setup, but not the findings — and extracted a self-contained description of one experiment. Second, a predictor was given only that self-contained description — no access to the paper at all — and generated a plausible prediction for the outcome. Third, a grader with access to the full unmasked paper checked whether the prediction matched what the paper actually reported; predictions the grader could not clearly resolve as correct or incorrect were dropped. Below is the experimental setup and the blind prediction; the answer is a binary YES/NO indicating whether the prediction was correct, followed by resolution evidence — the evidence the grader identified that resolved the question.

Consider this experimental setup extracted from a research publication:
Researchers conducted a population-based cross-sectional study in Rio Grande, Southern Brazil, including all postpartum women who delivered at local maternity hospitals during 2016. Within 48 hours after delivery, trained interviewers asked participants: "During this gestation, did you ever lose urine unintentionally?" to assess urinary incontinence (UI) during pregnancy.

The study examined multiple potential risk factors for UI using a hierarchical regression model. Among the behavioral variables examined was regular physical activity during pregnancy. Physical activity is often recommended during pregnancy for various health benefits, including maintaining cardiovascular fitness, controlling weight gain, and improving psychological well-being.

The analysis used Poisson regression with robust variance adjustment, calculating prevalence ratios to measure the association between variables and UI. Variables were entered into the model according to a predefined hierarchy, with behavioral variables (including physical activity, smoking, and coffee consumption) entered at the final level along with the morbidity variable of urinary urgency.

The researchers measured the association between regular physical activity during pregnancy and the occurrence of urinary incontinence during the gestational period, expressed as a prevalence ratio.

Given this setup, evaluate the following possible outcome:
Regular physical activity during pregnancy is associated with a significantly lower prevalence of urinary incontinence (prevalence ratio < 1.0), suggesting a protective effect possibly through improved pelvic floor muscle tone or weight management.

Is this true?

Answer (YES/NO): NO